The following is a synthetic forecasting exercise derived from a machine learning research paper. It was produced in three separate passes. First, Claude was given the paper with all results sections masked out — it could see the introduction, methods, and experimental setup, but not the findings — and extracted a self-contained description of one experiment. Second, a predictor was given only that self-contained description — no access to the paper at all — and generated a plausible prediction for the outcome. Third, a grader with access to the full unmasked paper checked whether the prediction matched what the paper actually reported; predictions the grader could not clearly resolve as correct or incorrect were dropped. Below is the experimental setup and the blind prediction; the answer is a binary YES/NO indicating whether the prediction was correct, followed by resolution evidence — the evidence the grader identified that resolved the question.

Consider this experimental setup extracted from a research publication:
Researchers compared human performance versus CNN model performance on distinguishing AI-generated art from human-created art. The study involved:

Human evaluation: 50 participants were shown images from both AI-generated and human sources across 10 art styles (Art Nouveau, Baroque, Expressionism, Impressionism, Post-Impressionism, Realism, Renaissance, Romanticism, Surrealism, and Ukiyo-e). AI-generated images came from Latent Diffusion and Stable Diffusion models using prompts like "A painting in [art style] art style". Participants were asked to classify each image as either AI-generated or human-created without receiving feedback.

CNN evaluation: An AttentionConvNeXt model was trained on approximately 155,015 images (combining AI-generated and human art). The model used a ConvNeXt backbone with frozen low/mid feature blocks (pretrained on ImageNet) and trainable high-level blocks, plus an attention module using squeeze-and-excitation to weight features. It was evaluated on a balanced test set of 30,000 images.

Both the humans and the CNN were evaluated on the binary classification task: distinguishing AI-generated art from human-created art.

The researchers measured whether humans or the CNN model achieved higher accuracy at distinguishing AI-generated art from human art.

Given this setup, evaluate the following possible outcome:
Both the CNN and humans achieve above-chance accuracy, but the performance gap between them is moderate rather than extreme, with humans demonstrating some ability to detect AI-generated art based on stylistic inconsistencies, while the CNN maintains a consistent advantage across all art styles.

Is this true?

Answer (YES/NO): NO